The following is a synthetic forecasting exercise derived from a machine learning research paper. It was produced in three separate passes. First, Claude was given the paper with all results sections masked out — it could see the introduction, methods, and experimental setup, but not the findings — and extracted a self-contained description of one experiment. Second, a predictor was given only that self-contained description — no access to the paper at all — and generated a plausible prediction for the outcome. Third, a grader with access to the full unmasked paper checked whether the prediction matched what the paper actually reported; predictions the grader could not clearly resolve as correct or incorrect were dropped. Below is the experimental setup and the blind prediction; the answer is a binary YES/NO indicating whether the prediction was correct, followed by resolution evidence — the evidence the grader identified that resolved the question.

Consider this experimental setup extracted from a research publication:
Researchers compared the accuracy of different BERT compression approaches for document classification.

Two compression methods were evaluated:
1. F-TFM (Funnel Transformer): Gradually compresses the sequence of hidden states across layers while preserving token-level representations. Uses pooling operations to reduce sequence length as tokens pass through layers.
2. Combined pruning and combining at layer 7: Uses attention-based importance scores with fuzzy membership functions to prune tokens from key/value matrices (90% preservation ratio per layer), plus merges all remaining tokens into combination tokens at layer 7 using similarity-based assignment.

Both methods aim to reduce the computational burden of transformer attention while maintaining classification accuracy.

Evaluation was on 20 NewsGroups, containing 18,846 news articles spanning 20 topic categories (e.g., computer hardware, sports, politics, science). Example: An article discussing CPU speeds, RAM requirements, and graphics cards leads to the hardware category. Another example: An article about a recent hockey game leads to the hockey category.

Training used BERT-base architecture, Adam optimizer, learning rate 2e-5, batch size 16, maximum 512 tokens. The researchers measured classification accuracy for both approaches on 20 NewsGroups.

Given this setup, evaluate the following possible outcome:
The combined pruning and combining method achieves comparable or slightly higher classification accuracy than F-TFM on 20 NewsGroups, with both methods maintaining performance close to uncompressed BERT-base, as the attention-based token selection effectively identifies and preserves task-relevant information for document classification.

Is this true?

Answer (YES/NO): NO